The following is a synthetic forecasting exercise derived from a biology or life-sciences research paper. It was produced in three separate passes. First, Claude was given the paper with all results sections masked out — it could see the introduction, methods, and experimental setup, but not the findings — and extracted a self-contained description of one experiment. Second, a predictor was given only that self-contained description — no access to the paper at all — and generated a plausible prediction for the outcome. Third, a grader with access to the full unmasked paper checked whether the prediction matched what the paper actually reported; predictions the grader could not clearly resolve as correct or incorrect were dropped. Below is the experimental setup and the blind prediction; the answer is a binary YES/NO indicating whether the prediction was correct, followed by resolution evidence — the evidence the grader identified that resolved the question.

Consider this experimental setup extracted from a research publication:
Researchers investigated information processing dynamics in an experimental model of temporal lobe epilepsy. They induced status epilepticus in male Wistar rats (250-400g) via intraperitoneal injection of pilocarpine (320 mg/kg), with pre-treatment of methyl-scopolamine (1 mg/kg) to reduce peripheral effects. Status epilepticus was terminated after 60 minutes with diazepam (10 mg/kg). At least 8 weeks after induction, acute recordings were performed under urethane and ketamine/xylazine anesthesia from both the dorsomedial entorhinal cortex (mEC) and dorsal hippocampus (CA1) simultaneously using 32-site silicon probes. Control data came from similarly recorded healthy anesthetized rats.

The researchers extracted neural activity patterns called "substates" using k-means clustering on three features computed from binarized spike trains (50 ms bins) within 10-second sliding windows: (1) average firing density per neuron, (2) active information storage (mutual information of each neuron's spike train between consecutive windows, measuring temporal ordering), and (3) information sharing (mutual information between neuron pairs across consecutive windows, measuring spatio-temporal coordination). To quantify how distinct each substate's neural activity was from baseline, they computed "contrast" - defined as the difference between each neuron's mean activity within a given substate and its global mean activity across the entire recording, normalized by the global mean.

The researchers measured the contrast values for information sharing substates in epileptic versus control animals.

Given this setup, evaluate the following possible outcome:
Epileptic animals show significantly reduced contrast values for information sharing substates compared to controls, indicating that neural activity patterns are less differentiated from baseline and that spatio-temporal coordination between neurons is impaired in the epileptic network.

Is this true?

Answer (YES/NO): NO